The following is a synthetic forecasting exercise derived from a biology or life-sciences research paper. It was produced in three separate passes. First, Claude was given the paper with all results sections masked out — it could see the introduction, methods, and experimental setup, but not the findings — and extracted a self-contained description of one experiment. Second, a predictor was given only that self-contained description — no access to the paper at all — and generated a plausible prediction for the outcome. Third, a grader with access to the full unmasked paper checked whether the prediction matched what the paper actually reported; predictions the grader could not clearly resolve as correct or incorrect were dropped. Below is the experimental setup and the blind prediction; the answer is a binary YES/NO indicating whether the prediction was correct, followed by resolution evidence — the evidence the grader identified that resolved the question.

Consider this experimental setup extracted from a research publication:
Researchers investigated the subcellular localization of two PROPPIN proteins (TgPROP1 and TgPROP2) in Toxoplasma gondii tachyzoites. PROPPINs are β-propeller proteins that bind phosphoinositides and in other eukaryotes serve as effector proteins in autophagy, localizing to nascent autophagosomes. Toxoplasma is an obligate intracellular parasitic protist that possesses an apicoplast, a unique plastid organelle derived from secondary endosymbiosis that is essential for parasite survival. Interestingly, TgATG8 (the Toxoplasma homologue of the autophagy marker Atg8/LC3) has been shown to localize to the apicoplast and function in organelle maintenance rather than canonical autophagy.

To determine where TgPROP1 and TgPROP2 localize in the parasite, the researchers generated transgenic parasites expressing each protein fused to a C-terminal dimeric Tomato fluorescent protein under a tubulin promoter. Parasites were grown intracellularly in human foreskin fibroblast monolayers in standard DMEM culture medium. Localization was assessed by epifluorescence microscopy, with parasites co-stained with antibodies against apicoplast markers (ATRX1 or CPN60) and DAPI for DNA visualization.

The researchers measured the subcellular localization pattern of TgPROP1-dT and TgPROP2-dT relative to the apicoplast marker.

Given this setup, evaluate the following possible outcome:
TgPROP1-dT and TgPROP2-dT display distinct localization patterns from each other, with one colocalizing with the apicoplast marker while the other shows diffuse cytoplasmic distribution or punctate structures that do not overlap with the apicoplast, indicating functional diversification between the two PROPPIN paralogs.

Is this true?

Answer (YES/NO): NO